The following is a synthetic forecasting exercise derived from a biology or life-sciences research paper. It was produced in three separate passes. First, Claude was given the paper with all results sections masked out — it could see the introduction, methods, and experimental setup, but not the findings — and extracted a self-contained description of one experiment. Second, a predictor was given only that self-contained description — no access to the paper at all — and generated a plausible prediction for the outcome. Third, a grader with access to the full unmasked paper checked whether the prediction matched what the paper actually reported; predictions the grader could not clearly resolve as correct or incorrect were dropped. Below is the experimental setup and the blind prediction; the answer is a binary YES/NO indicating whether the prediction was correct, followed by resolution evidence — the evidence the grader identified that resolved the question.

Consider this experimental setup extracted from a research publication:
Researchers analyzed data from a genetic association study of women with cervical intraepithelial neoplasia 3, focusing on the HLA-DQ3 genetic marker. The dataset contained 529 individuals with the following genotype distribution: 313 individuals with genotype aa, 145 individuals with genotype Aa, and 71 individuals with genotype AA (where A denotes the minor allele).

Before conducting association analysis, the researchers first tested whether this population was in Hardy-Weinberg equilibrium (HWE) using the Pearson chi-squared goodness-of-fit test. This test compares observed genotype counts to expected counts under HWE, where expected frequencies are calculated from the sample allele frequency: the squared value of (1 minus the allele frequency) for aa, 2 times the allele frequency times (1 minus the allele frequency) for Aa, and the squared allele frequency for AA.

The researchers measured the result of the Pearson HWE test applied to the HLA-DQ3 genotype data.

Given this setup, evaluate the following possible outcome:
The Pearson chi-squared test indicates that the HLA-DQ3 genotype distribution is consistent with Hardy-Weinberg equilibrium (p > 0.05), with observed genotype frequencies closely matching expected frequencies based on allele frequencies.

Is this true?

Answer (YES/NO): NO